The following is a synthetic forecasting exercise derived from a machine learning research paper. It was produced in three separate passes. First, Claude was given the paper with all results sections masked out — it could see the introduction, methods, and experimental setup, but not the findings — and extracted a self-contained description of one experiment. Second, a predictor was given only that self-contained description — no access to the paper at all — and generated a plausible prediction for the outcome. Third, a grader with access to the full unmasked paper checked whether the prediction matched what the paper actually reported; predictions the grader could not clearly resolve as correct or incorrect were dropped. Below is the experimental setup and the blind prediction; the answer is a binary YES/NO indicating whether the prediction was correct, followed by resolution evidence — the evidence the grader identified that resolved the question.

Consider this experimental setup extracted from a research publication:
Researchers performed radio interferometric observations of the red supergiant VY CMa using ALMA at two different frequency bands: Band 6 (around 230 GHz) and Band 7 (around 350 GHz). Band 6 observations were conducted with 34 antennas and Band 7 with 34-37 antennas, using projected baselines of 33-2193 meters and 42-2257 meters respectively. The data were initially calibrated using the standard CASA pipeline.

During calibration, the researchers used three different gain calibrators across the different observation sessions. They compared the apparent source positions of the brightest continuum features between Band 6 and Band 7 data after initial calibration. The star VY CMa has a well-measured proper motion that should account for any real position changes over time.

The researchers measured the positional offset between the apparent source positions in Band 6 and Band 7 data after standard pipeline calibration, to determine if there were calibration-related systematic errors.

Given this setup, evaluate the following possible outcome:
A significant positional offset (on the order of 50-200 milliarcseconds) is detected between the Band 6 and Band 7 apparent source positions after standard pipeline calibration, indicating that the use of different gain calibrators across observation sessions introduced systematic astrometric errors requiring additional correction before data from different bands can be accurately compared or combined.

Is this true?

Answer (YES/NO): YES